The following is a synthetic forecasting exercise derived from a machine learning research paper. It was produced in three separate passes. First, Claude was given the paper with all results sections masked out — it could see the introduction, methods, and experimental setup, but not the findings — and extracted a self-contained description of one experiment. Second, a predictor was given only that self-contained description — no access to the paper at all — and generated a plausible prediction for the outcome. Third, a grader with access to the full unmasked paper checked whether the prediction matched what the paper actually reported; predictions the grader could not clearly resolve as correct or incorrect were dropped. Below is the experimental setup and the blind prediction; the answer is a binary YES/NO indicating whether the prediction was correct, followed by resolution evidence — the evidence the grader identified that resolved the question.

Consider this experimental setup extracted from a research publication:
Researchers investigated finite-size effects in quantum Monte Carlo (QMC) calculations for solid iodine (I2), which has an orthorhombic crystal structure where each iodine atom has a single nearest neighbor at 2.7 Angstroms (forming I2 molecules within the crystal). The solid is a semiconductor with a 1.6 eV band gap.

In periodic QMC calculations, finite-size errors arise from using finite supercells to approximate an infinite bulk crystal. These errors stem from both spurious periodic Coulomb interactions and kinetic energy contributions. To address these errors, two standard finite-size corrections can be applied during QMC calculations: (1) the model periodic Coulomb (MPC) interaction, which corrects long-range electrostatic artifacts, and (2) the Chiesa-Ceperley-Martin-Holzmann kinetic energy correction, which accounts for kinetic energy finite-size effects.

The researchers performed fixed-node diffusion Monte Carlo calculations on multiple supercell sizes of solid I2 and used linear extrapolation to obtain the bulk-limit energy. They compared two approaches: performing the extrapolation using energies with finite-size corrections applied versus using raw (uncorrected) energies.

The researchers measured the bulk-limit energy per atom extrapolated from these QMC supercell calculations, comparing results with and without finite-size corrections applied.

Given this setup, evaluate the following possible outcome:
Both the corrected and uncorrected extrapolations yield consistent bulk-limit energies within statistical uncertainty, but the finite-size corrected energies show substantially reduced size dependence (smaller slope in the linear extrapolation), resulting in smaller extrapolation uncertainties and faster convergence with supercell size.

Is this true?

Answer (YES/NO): YES